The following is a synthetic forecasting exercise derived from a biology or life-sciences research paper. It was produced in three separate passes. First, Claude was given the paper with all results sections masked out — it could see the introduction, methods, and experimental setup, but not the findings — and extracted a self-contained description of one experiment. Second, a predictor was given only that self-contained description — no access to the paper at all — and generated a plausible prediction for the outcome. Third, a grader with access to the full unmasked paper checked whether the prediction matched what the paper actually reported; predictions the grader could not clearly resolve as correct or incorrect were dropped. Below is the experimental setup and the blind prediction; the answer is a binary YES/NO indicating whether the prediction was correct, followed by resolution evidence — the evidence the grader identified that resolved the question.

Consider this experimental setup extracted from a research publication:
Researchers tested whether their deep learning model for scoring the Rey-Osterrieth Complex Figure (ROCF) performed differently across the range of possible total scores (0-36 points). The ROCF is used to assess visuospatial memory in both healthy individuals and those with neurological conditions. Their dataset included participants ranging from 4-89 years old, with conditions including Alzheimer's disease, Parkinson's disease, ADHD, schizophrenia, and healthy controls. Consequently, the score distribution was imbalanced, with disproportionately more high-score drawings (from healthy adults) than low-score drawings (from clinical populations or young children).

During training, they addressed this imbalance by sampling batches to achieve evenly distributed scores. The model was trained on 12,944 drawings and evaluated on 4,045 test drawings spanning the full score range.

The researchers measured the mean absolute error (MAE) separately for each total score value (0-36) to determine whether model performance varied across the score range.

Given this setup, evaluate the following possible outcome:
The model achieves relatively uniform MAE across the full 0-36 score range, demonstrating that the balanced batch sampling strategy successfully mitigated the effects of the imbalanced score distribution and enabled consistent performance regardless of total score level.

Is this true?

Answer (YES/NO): NO